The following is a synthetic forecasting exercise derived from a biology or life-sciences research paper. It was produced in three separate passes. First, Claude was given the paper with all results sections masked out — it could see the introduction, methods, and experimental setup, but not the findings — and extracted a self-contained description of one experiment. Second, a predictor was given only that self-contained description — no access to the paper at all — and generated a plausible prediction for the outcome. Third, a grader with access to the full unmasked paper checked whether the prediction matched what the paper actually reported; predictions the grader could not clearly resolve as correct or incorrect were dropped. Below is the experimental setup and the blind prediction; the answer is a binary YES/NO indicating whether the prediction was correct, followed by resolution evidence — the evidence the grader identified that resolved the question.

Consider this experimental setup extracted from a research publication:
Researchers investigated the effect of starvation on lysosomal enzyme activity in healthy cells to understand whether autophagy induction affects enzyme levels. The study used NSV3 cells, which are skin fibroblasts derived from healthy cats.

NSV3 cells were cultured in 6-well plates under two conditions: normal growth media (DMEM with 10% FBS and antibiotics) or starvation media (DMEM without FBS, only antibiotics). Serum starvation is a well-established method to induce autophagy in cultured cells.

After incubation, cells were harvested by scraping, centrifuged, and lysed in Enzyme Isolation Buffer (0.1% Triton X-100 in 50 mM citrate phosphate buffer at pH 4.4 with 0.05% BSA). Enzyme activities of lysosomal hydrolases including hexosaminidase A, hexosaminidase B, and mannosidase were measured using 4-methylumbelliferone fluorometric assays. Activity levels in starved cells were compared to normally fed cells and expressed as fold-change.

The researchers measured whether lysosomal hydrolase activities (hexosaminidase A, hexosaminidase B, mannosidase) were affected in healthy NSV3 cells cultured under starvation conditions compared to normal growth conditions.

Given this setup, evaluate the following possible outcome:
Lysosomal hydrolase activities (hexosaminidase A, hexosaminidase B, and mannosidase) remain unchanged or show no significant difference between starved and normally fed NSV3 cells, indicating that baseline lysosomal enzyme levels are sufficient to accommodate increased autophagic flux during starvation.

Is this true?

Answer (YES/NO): NO